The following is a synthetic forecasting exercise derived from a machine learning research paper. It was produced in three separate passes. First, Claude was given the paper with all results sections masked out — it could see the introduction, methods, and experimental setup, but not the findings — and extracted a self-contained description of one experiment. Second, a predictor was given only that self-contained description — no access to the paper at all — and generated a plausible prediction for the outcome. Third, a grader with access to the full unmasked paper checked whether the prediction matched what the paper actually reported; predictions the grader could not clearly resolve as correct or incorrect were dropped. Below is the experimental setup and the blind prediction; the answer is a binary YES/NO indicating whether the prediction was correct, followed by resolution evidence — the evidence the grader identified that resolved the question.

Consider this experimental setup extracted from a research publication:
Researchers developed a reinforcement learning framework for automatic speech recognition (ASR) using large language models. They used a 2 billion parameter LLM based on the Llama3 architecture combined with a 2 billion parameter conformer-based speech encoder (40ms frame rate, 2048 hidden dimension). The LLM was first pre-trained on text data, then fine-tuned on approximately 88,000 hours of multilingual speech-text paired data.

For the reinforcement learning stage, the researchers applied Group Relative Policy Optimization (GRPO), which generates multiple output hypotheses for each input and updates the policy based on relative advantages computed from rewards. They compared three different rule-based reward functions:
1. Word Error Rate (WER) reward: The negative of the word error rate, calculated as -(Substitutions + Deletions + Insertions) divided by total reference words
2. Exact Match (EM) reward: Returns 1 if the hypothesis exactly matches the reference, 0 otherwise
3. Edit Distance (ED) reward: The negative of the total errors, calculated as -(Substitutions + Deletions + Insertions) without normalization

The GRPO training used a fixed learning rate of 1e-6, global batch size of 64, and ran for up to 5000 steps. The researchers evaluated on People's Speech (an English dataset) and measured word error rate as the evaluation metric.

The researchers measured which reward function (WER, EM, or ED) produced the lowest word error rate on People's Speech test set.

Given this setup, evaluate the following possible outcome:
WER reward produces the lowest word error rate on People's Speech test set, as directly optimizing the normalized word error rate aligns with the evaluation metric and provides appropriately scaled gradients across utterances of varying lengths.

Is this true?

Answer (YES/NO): NO